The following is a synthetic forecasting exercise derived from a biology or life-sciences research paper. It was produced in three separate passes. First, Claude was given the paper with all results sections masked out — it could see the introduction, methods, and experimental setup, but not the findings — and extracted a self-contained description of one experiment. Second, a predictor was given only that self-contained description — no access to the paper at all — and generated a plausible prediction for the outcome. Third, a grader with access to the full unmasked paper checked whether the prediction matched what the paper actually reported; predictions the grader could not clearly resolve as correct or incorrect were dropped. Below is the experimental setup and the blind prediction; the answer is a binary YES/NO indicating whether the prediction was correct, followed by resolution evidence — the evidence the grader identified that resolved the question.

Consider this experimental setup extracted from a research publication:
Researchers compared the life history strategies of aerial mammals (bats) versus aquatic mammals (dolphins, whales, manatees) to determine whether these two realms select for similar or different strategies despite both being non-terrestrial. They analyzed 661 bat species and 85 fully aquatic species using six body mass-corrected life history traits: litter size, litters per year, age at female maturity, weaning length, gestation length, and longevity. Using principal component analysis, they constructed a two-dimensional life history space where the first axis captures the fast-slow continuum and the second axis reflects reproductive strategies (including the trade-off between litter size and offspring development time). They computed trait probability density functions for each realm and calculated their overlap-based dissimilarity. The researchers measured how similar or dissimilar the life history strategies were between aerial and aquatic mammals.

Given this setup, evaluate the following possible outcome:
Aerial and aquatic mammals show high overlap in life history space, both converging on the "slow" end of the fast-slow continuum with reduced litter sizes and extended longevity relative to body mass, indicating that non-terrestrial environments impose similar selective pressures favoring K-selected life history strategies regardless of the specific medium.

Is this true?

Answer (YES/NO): NO